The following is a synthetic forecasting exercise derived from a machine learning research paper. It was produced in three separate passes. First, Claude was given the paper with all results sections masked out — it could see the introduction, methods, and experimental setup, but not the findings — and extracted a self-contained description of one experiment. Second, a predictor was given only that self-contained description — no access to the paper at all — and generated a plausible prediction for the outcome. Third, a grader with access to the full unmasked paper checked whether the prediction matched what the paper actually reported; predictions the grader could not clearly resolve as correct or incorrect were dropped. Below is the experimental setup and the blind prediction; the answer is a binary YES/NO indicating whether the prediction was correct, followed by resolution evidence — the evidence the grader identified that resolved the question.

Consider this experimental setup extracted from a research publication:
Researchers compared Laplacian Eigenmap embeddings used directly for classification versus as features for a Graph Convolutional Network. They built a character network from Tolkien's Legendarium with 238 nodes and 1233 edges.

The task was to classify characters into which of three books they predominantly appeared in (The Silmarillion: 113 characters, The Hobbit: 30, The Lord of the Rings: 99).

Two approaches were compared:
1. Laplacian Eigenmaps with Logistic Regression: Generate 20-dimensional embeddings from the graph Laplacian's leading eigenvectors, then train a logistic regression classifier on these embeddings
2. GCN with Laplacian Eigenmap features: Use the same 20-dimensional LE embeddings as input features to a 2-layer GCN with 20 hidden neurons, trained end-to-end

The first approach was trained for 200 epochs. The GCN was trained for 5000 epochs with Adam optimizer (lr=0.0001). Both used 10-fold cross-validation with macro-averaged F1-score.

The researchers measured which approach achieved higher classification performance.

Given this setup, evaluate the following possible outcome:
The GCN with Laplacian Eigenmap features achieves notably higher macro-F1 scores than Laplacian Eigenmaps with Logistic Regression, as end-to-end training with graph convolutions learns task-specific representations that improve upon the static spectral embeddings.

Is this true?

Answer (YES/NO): NO